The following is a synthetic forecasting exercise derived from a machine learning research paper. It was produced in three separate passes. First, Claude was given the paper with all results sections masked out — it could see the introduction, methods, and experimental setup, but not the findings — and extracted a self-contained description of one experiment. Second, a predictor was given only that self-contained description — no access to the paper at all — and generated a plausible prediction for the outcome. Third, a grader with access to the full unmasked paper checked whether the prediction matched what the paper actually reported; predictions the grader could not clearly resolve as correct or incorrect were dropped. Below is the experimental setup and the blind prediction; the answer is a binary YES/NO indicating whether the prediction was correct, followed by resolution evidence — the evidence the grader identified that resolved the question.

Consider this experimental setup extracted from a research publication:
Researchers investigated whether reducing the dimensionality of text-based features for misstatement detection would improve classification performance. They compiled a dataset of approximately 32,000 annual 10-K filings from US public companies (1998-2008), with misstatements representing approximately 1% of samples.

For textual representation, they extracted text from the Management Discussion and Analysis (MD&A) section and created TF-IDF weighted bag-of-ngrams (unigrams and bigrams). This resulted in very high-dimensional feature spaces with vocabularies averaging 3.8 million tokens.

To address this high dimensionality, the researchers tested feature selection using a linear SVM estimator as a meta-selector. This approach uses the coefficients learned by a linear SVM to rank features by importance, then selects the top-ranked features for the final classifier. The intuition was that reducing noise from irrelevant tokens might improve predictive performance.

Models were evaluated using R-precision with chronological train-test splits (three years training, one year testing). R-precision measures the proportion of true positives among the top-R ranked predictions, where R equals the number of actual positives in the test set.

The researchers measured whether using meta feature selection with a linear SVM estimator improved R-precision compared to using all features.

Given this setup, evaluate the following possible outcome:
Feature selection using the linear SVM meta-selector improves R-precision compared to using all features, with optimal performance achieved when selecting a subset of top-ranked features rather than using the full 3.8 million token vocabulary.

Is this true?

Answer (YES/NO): NO